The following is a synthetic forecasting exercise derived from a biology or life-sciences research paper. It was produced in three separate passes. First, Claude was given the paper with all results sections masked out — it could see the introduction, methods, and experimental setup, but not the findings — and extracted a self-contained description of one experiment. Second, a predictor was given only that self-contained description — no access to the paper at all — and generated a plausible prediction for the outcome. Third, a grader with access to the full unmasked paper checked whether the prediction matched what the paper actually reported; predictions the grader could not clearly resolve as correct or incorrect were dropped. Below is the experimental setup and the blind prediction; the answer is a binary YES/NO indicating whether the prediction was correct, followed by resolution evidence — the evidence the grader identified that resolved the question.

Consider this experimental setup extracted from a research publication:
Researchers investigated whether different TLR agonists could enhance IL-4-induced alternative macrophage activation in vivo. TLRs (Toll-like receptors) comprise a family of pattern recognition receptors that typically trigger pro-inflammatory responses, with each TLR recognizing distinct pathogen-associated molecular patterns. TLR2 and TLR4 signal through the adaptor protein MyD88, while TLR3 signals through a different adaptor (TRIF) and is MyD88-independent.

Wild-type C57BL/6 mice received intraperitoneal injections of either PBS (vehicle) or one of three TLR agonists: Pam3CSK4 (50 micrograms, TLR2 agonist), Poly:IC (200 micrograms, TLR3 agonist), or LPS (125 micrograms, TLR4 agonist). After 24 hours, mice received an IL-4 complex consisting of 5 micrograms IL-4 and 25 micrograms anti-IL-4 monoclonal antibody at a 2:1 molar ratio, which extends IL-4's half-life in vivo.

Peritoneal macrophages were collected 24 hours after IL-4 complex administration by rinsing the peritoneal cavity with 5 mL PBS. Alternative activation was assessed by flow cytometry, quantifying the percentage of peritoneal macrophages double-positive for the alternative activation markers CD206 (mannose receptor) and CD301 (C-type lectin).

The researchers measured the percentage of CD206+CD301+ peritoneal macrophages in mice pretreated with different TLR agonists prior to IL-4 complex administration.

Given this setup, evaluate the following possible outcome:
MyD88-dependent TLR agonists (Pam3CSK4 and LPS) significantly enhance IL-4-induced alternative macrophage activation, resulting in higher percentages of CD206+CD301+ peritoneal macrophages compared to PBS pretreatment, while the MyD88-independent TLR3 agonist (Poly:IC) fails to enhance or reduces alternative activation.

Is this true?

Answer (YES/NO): YES